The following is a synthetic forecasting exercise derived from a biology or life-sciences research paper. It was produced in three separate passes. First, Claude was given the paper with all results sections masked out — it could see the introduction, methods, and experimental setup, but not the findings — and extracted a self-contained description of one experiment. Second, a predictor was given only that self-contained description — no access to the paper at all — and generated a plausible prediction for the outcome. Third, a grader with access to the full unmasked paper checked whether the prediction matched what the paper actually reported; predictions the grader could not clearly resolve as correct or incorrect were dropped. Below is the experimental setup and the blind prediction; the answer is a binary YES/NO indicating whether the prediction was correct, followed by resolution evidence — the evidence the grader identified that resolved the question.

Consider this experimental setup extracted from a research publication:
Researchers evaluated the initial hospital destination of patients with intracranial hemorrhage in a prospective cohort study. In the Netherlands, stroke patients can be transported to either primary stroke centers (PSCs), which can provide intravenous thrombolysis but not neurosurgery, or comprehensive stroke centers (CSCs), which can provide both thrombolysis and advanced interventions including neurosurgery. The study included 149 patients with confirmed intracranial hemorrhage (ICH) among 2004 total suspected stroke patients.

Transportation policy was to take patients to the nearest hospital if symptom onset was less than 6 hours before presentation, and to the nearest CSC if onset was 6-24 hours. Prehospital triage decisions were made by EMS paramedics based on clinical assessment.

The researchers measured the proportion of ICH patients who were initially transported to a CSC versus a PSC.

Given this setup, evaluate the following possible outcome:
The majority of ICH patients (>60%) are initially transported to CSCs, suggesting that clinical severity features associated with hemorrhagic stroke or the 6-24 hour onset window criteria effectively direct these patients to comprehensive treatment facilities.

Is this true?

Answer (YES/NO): YES